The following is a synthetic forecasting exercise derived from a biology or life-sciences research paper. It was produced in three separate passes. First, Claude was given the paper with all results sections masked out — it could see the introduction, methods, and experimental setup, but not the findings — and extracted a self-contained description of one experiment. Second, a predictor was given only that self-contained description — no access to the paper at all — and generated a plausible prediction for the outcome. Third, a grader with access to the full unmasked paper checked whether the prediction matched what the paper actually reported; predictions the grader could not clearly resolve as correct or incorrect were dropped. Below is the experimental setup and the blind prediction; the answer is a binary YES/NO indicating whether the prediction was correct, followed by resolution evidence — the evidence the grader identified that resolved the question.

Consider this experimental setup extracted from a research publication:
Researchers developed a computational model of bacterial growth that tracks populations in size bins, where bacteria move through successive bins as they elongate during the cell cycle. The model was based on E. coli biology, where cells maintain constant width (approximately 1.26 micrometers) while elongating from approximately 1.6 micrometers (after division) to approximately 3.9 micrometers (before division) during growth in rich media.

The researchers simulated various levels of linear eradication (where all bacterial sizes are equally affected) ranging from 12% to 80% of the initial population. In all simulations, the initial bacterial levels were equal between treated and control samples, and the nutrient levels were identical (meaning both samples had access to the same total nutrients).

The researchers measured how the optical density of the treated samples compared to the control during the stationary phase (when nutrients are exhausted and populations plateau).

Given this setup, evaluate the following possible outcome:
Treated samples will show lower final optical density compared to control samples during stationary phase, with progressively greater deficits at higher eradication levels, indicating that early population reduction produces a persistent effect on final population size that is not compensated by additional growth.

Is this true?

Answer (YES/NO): NO